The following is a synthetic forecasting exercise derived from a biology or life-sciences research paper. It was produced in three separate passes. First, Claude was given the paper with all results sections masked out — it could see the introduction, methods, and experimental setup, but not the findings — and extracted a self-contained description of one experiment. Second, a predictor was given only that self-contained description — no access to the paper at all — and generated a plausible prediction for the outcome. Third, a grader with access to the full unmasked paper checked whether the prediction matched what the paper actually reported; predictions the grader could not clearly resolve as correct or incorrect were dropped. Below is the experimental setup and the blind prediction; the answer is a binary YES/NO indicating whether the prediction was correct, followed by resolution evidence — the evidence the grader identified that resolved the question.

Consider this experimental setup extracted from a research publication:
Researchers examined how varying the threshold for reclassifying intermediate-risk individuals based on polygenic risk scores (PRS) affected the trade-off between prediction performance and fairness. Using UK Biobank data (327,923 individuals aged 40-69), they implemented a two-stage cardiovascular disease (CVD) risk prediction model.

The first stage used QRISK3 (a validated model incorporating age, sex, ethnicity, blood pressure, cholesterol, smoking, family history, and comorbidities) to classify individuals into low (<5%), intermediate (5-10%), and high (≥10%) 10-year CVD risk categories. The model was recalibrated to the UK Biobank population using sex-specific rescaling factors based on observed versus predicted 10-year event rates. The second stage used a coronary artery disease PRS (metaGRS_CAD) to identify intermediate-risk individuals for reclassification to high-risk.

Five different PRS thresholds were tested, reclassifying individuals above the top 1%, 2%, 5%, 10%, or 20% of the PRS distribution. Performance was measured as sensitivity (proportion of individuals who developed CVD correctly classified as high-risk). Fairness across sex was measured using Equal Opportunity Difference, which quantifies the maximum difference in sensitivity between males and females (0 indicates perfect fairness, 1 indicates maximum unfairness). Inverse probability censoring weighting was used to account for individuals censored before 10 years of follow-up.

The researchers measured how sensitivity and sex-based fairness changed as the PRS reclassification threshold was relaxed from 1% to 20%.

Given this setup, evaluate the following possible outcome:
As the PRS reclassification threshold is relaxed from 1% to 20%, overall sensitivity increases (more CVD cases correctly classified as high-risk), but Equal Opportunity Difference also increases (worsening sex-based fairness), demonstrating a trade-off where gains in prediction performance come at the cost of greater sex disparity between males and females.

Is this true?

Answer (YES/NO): NO